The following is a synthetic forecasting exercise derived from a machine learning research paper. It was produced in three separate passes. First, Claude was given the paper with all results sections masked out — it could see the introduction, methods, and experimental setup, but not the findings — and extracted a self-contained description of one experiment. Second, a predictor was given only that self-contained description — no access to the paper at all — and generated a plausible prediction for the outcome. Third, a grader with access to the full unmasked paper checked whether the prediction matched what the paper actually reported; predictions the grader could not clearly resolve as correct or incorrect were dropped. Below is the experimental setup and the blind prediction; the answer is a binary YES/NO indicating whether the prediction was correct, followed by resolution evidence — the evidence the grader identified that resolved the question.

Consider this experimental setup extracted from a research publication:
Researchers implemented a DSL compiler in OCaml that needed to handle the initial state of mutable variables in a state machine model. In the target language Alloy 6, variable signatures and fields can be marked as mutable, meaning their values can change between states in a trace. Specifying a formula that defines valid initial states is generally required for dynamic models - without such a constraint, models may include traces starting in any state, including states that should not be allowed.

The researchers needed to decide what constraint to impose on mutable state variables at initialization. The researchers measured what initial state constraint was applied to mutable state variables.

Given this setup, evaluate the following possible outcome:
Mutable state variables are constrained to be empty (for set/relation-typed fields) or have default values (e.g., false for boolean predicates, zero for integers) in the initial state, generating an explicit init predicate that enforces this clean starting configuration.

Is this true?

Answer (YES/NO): NO